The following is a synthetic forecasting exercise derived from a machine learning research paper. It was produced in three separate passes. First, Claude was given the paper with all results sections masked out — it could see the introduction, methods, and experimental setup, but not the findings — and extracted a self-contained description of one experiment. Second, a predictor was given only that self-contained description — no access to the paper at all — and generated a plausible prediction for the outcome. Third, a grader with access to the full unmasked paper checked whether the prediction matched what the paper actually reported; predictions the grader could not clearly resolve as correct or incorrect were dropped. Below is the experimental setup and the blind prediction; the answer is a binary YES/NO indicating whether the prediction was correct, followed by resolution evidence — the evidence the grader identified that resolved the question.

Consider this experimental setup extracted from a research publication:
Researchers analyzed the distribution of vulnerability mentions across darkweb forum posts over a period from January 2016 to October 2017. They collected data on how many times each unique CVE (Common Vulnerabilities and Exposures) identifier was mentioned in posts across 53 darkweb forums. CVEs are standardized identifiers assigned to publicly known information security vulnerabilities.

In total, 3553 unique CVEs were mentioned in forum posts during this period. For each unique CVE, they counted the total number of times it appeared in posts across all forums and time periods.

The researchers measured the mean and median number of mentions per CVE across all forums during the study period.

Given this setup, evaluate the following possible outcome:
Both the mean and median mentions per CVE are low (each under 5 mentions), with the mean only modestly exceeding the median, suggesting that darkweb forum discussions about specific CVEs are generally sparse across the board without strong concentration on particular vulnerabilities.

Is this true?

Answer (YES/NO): NO